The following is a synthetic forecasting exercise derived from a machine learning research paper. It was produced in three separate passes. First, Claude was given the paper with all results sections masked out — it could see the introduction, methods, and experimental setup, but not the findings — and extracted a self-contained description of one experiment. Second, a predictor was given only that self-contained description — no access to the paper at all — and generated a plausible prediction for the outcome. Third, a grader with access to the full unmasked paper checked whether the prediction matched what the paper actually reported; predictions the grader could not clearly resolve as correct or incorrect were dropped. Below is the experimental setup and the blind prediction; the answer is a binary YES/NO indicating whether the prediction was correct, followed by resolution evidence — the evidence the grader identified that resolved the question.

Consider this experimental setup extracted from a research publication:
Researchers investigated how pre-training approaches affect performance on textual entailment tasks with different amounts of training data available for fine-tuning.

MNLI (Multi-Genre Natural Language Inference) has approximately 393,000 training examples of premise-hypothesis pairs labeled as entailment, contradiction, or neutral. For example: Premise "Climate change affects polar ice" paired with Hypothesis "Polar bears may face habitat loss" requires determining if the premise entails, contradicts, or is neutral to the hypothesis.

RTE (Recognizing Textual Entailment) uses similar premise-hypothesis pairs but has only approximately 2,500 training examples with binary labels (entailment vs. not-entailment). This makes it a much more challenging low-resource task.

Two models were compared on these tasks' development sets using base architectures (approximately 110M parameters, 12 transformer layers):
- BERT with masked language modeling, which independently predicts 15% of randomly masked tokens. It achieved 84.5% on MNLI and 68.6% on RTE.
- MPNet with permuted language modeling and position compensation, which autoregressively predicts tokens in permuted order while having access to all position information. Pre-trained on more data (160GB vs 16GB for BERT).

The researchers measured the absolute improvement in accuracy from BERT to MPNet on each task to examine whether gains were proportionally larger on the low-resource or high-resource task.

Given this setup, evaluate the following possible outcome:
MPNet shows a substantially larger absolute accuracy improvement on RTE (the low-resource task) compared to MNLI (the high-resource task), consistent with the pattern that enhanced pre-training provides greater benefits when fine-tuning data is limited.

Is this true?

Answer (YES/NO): YES